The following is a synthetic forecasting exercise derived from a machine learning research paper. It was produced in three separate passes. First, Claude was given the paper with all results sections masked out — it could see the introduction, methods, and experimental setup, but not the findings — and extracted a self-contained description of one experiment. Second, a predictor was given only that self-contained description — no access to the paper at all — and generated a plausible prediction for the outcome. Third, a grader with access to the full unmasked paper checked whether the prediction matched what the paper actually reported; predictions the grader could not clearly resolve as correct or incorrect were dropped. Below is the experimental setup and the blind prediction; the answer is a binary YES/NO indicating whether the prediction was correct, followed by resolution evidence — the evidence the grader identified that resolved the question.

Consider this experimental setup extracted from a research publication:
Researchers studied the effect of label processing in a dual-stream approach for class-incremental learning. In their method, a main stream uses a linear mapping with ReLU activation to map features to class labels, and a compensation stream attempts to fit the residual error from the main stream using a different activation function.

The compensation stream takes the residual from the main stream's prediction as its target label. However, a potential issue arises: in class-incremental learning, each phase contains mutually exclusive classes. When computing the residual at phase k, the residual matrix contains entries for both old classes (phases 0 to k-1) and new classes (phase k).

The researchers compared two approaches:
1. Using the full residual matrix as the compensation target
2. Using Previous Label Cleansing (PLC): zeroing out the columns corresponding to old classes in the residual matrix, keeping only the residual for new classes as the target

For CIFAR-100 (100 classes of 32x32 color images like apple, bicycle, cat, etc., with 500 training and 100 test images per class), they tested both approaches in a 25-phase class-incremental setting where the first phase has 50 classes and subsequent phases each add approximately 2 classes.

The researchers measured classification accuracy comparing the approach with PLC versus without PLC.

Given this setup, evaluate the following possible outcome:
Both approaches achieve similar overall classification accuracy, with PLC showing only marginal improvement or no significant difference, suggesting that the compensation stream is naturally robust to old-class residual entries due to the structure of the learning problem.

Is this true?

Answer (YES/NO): NO